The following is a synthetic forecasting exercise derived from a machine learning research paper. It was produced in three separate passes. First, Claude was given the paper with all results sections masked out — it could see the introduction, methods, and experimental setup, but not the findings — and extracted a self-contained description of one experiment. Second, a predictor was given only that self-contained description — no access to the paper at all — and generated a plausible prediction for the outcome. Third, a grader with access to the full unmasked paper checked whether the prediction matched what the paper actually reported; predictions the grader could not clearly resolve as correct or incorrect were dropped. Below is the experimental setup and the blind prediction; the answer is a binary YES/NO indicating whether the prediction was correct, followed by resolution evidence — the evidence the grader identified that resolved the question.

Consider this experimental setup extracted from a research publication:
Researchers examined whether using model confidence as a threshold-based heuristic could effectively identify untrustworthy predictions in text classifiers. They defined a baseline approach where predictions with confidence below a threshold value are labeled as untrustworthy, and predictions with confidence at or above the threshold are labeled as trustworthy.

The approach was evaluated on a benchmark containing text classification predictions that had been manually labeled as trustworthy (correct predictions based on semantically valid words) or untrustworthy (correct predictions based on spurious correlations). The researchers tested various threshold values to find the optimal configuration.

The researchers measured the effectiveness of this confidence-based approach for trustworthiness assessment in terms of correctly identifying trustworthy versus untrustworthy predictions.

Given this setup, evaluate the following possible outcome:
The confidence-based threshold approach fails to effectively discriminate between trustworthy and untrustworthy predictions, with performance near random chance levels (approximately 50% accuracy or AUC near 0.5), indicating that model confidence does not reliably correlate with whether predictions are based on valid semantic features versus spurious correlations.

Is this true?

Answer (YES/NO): YES